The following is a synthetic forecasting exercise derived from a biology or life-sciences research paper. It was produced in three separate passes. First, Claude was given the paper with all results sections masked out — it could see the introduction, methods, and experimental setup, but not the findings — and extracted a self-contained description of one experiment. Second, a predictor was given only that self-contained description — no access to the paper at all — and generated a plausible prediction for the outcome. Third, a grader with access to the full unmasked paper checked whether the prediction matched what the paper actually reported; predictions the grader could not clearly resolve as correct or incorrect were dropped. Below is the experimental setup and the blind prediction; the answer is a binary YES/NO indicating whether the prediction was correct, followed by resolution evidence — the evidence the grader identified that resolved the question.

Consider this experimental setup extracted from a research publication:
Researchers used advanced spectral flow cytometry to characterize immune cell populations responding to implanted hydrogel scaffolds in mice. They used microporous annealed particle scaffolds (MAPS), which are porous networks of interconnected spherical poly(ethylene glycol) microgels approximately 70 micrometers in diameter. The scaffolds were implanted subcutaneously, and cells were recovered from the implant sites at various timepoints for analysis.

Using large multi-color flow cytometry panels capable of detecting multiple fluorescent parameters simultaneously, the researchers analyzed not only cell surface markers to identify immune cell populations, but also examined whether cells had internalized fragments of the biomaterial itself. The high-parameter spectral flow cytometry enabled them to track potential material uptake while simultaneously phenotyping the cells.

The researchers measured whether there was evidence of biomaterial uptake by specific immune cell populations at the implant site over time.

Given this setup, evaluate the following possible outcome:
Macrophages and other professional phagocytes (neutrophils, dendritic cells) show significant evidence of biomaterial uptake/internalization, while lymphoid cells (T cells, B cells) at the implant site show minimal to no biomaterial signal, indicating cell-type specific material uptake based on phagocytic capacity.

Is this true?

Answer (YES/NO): YES